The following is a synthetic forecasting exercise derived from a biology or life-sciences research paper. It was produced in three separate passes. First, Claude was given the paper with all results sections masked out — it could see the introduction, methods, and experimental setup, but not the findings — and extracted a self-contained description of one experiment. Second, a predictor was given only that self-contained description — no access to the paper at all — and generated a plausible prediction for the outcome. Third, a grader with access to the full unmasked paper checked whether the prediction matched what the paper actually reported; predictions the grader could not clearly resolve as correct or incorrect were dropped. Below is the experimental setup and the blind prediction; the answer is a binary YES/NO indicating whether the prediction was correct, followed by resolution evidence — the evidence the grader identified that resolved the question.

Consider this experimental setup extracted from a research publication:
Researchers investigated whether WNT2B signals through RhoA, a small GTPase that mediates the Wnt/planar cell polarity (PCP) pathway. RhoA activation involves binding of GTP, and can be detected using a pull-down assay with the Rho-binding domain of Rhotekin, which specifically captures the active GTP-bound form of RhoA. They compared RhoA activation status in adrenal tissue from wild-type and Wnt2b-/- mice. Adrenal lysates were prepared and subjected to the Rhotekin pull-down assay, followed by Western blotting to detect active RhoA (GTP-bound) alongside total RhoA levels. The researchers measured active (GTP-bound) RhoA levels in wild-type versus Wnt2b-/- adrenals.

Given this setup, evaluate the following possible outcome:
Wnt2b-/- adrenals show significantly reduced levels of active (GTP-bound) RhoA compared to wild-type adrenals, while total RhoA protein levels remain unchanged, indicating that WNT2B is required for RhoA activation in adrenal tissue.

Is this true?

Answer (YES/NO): YES